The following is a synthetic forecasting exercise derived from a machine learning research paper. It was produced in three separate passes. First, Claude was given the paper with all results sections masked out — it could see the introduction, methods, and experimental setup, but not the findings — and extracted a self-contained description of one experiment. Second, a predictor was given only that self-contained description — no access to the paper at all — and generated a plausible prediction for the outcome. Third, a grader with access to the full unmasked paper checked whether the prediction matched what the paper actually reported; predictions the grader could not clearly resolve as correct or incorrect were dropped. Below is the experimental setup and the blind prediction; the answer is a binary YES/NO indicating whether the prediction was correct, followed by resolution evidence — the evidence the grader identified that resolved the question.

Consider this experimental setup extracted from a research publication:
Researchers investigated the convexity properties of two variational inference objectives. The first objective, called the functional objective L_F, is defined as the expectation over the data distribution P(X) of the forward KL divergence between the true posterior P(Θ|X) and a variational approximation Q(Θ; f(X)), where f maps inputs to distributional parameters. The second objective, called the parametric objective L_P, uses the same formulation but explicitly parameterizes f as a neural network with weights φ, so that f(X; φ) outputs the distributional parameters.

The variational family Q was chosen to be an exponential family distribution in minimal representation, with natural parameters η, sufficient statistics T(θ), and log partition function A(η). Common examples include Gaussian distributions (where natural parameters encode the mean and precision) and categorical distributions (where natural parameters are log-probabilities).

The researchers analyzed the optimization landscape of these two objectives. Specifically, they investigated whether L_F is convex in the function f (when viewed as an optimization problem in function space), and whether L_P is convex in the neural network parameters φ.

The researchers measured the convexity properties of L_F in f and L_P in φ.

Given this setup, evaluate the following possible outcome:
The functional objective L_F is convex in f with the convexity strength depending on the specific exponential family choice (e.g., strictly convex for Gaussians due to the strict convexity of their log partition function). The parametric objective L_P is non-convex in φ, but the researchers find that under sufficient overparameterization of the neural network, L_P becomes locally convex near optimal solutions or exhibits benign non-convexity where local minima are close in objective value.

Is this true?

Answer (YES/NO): NO